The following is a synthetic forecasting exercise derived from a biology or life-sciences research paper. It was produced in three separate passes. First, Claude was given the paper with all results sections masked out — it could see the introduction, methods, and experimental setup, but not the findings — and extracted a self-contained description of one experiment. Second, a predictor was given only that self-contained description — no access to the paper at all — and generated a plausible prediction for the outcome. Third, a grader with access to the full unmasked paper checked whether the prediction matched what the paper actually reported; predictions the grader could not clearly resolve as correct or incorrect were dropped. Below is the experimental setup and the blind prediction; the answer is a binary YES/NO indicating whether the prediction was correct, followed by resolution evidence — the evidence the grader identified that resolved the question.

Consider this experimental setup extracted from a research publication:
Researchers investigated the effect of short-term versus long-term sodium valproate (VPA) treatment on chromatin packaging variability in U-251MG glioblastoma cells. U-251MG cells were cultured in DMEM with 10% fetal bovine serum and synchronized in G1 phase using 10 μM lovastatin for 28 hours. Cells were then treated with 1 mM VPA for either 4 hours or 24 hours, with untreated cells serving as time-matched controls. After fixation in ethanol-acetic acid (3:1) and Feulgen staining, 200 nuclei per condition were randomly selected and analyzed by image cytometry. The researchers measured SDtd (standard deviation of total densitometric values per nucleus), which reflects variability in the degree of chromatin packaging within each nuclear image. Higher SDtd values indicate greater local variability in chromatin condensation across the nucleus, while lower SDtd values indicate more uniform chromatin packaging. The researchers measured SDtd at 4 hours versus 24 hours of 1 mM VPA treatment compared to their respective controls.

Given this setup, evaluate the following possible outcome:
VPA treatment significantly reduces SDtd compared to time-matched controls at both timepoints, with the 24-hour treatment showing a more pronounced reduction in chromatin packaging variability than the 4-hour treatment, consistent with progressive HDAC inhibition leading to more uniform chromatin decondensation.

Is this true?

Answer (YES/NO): NO